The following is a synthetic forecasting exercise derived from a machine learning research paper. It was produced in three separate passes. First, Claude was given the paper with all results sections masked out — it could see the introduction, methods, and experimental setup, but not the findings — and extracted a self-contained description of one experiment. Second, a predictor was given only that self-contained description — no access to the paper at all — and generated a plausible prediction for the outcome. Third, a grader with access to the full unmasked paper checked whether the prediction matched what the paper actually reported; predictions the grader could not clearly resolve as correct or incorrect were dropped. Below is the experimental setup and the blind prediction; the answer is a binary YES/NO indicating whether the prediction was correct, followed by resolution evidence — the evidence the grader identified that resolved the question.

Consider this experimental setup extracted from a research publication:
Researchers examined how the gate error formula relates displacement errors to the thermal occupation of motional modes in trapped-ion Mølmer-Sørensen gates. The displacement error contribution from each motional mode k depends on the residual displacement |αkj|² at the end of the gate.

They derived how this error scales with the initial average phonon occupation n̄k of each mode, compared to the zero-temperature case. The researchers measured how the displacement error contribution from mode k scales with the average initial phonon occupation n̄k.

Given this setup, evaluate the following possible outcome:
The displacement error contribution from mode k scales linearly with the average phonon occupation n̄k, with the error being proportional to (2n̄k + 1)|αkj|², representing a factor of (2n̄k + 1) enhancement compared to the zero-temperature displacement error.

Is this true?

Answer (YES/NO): NO